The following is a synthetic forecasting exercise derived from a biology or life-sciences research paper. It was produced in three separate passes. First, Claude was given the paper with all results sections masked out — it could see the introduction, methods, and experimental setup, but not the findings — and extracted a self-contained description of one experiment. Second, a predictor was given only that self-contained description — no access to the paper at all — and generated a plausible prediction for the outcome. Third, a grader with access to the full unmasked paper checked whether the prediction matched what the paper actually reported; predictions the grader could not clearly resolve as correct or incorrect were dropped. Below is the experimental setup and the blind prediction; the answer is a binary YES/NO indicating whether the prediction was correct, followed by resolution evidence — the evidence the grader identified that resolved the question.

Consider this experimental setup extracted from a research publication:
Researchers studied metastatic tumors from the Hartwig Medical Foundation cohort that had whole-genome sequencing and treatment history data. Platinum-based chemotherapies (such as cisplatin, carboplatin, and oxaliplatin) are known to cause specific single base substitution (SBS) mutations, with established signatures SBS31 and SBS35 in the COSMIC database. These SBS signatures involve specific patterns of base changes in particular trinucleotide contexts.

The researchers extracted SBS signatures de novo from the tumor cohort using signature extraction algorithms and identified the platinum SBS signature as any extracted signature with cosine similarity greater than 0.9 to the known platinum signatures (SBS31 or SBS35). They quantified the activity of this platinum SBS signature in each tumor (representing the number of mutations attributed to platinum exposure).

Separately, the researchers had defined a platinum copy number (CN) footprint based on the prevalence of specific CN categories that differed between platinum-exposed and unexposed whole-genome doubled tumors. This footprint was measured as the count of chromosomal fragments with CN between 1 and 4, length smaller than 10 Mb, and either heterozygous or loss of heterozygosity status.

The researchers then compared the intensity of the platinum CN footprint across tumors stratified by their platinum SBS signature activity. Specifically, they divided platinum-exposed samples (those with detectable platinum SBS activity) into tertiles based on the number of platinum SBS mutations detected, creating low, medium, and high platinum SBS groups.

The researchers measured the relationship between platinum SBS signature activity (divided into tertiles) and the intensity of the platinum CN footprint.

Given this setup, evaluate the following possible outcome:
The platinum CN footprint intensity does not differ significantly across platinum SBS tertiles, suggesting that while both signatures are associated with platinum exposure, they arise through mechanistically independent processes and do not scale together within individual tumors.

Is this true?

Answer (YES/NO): NO